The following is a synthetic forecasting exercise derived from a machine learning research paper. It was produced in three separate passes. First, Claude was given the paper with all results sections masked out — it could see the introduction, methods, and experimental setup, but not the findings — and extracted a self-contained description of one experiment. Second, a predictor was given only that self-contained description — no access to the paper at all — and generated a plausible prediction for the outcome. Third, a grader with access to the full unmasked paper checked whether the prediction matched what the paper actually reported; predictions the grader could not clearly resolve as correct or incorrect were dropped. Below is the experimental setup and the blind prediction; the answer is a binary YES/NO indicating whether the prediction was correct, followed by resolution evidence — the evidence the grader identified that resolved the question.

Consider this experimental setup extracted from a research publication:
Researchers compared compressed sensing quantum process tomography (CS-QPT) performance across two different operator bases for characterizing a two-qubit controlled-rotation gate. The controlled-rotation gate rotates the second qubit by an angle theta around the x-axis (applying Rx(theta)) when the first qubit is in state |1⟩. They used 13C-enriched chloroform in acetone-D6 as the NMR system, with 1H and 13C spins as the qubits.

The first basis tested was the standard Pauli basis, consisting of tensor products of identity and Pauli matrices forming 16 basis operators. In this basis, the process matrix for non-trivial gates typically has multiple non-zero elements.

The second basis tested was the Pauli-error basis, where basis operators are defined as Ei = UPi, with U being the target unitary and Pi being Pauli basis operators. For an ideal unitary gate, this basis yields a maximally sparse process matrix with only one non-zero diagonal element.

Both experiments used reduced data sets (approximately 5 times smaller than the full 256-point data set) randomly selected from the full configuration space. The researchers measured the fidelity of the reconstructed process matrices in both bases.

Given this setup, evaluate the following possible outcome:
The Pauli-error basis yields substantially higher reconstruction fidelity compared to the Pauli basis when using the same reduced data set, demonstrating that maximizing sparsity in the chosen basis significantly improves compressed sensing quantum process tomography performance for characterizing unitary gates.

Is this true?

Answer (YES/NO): YES